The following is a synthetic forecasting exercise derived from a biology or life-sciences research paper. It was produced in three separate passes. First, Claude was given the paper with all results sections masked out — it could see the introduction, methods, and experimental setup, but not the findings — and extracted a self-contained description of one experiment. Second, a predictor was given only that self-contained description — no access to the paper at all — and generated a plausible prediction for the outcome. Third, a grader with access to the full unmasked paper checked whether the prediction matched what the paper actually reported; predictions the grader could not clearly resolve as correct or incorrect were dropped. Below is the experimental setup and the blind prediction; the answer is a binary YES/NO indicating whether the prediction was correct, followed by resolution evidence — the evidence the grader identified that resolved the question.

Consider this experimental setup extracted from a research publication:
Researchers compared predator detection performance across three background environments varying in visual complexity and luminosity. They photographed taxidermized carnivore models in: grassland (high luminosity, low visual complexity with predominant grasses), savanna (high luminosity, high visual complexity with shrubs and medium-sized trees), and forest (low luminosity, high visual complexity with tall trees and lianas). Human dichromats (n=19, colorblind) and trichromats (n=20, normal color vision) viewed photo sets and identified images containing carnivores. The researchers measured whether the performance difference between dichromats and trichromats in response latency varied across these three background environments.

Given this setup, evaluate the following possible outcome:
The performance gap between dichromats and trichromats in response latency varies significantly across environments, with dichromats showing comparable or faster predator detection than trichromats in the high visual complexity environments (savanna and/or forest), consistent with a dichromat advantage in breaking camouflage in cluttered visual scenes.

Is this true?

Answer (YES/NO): NO